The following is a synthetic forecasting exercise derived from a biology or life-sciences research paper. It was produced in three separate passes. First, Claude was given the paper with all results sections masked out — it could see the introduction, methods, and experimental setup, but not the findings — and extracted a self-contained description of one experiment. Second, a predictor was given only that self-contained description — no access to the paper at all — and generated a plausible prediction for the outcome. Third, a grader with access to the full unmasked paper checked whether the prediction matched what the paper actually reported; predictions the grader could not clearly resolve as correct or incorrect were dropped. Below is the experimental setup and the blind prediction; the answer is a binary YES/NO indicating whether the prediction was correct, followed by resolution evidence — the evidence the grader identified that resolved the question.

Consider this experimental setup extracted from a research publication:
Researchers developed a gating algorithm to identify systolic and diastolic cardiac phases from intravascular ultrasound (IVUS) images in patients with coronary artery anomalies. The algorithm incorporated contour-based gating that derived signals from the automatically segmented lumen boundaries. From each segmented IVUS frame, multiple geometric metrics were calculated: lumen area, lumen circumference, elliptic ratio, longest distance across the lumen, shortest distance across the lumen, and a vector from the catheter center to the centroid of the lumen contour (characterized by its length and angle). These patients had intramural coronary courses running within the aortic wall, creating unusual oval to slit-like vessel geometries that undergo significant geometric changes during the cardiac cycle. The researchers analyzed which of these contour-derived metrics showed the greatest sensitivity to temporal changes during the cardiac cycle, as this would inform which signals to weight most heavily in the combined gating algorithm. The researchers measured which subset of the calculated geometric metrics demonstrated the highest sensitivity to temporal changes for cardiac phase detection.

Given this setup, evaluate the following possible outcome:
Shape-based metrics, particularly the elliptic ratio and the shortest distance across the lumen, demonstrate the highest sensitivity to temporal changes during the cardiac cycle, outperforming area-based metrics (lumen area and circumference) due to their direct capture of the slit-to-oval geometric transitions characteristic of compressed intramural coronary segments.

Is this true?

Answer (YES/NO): NO